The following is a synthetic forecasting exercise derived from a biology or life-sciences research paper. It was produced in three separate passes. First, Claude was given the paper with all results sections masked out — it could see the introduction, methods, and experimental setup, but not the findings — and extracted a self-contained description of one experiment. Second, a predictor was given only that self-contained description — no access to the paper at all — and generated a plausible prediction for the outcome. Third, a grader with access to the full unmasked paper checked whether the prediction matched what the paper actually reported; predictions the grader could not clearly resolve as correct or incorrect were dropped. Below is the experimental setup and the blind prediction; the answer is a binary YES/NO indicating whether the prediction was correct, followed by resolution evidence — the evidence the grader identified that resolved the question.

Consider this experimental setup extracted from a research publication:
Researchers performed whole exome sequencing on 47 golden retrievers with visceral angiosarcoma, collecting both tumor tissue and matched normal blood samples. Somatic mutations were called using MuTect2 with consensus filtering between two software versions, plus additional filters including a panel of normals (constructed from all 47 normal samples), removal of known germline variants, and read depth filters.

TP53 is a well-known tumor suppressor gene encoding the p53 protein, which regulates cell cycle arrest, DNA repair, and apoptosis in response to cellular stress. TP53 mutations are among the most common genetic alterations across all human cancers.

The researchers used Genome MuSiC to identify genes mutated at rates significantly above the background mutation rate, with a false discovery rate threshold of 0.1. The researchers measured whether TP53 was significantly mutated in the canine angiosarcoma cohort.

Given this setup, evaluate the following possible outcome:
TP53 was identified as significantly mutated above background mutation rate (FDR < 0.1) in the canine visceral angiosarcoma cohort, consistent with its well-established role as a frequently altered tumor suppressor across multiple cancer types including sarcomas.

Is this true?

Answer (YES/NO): YES